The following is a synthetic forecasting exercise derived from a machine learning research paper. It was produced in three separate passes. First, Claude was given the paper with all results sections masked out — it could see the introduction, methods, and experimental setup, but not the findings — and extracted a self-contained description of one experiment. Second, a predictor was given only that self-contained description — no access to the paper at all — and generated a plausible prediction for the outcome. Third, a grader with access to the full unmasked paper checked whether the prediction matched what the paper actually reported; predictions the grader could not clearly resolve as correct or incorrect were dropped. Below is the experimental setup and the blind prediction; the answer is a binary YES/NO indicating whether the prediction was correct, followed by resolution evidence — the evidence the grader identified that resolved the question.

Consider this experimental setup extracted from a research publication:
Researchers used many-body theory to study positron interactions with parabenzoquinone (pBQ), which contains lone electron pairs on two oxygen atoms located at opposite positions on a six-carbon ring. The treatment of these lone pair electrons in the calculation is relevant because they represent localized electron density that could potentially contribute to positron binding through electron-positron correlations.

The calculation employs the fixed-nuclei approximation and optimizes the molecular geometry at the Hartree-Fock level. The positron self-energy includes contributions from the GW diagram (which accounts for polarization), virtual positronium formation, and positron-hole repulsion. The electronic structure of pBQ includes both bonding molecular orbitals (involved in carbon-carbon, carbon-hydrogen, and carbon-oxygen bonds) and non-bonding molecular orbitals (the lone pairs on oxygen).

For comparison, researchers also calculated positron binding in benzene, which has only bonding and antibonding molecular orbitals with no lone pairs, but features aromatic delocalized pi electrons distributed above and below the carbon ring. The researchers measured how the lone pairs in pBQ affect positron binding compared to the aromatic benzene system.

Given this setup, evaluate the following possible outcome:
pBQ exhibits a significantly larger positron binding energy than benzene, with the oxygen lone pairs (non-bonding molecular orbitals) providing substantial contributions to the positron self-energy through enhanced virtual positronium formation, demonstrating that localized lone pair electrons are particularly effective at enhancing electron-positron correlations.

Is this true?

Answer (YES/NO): NO